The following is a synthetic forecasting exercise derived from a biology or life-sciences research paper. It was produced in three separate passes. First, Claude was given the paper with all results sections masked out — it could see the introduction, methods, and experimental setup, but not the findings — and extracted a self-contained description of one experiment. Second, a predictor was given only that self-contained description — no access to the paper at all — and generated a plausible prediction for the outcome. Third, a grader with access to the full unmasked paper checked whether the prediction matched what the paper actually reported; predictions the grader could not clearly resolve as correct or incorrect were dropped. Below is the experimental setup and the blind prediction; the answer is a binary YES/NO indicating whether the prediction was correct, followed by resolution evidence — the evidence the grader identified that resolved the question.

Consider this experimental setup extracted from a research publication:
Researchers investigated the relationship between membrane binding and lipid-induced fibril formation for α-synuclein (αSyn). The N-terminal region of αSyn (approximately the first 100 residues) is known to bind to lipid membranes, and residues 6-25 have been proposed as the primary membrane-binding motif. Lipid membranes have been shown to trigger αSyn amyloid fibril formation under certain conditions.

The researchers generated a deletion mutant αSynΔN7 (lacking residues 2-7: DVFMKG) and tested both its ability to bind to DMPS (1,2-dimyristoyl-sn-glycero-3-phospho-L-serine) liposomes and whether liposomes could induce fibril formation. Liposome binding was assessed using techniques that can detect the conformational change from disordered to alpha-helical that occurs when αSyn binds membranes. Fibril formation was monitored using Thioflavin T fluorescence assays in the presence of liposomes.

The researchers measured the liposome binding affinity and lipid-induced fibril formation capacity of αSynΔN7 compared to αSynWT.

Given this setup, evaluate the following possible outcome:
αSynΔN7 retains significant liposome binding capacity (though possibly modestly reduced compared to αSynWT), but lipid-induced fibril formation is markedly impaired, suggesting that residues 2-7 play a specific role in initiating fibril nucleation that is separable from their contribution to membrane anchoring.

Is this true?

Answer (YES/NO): YES